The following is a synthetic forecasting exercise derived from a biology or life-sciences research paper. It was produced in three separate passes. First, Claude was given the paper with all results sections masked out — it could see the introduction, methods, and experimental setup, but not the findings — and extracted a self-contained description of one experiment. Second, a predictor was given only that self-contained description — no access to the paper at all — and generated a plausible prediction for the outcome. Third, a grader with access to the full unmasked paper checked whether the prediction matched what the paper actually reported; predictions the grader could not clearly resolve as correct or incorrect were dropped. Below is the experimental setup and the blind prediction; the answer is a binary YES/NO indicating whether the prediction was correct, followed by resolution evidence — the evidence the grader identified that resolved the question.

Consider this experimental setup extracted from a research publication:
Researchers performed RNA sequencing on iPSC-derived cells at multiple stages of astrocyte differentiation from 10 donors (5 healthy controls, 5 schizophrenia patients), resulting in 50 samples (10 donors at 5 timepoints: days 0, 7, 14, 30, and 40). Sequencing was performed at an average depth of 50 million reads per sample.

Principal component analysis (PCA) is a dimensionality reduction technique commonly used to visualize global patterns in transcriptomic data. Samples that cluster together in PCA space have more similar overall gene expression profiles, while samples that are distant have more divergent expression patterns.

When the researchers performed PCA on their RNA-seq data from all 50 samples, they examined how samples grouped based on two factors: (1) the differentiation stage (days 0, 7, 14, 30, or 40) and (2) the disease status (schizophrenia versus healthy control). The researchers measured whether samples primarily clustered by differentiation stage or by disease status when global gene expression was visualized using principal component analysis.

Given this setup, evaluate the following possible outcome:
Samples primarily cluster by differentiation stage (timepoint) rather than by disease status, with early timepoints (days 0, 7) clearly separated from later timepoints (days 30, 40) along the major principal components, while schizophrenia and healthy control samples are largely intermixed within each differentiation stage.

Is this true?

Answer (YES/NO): YES